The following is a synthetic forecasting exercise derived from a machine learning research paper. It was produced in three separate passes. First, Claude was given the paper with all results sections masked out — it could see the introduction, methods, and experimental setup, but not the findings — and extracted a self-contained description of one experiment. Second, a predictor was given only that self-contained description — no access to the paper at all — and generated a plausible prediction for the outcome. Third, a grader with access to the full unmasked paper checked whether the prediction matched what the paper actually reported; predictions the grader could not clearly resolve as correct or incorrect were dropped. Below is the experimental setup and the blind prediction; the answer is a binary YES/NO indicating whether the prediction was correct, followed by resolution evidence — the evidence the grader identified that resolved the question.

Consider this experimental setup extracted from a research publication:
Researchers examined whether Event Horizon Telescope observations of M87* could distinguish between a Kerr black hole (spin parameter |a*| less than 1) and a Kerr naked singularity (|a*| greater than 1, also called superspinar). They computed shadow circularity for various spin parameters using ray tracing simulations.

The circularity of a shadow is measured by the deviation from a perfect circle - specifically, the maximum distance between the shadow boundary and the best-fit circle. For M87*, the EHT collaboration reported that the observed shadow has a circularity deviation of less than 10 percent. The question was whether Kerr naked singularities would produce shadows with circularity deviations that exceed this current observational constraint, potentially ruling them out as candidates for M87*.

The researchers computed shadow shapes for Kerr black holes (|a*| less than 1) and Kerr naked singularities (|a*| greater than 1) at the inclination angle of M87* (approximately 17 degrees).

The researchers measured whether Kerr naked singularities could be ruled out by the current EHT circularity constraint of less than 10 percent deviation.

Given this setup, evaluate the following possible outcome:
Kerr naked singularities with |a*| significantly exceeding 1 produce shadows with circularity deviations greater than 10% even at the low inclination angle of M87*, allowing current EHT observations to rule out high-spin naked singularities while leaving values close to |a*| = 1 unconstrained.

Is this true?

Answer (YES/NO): NO